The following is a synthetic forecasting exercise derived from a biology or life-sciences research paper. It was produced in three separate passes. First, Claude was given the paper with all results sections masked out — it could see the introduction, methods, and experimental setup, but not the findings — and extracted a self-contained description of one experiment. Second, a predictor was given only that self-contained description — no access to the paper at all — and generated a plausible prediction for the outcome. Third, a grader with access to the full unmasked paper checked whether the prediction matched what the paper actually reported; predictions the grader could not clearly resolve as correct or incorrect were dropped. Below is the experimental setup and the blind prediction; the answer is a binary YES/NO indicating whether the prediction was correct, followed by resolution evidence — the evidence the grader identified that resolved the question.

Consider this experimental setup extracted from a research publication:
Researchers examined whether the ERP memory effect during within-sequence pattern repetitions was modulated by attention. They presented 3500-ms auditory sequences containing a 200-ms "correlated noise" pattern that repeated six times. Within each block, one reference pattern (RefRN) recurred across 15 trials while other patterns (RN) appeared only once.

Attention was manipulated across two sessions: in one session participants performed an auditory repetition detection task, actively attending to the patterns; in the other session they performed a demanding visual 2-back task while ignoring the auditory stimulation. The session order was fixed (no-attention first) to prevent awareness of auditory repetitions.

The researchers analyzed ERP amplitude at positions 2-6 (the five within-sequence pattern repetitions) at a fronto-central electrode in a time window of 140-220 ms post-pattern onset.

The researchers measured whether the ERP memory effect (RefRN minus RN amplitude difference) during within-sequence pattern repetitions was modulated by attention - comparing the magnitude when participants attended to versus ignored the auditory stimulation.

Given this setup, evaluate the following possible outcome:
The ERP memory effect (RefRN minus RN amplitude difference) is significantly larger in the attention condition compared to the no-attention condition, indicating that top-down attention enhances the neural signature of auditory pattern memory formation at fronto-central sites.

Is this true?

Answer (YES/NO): NO